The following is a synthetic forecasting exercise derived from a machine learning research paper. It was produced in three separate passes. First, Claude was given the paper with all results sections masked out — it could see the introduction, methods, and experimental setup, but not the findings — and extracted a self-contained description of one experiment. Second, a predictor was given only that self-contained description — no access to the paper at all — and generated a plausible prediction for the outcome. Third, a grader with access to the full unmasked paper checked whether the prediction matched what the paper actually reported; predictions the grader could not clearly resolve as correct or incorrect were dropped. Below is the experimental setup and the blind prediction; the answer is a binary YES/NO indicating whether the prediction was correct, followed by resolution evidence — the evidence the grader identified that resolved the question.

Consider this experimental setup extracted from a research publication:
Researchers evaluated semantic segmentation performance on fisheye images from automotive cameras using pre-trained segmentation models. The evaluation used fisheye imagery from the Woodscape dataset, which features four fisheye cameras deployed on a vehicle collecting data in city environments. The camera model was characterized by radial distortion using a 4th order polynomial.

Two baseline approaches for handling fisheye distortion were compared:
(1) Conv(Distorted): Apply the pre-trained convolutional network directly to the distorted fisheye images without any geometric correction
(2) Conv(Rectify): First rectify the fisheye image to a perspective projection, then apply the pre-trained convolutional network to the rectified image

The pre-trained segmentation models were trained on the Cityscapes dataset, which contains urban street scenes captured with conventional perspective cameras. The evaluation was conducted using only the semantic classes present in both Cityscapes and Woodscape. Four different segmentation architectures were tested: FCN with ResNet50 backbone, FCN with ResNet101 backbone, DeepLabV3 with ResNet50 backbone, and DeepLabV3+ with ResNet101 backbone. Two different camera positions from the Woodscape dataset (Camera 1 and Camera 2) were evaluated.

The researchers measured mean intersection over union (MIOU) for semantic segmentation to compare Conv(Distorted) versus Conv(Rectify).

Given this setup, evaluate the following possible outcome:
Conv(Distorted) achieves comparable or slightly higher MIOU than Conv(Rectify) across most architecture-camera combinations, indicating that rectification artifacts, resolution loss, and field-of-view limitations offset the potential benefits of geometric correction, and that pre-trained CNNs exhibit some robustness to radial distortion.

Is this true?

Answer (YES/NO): NO